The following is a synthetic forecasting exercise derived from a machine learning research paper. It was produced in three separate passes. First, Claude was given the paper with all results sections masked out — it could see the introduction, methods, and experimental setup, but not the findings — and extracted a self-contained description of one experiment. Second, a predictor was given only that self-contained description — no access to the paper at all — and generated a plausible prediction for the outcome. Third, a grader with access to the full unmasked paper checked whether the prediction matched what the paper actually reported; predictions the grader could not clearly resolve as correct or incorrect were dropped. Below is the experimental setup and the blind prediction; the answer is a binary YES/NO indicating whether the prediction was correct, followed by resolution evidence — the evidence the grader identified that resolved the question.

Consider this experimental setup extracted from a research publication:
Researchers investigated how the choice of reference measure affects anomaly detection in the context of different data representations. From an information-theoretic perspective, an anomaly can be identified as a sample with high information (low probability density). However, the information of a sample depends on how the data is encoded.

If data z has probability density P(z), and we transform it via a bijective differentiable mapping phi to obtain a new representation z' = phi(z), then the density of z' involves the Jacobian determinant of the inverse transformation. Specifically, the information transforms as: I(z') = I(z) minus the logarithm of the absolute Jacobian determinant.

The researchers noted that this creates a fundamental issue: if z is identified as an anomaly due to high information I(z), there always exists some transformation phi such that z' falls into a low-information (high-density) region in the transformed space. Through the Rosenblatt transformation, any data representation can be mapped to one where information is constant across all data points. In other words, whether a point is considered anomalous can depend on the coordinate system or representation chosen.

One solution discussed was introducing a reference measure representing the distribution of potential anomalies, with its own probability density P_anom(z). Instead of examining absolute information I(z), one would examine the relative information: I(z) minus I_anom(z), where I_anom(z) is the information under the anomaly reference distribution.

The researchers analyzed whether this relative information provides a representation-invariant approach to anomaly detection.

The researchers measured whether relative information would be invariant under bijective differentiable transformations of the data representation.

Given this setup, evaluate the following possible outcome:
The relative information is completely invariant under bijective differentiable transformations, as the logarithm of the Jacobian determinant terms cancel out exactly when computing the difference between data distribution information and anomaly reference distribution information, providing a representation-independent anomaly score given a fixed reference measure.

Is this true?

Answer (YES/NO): YES